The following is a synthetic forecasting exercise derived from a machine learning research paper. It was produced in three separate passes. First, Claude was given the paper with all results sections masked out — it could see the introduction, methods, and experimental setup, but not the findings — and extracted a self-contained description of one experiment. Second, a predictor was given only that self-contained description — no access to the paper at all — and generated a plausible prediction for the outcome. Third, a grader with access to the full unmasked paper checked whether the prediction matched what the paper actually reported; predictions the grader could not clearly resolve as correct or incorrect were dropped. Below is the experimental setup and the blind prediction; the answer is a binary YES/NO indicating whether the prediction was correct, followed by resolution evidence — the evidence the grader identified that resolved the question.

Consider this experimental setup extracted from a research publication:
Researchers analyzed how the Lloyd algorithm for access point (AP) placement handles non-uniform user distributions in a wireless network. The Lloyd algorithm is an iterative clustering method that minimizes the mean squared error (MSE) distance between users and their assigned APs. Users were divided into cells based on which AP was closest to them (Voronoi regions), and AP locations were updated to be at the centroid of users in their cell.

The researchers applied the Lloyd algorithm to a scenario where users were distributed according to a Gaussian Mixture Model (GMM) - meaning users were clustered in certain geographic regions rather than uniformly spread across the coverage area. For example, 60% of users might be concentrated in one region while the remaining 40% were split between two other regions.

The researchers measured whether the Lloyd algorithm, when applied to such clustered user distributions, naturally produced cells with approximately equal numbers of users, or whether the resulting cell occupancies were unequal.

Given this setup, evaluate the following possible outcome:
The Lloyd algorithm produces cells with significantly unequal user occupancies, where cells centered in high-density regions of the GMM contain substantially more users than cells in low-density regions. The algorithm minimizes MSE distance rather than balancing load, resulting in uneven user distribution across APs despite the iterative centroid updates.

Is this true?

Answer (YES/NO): YES